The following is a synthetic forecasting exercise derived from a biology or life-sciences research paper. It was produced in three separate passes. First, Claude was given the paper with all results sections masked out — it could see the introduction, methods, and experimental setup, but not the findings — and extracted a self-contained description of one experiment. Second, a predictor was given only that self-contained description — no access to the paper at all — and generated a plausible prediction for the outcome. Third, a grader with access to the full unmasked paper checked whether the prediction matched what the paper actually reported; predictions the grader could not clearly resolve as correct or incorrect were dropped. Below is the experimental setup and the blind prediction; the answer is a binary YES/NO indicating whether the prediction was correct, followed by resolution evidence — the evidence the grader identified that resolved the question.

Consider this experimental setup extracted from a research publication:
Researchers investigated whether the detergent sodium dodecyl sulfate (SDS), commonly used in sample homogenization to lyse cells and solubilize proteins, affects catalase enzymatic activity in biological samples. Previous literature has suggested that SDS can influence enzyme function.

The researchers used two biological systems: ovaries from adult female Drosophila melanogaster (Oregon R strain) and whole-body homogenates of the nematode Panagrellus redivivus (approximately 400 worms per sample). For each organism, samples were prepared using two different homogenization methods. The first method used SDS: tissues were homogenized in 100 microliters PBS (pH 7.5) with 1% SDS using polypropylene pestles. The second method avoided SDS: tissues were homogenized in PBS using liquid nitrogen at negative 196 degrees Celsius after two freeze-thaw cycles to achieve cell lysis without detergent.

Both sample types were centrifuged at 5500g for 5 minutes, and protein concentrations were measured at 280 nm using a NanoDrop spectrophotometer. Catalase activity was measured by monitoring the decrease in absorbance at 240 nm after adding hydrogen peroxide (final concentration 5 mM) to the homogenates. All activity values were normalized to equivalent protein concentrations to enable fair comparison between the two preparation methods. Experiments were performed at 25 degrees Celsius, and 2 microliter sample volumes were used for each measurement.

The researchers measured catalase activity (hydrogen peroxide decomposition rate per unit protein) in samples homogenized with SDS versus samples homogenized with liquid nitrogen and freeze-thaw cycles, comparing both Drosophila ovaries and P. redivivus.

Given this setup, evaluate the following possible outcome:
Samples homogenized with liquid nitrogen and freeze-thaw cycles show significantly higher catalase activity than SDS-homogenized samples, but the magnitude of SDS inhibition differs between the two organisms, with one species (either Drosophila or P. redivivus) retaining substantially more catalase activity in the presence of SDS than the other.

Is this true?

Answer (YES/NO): NO